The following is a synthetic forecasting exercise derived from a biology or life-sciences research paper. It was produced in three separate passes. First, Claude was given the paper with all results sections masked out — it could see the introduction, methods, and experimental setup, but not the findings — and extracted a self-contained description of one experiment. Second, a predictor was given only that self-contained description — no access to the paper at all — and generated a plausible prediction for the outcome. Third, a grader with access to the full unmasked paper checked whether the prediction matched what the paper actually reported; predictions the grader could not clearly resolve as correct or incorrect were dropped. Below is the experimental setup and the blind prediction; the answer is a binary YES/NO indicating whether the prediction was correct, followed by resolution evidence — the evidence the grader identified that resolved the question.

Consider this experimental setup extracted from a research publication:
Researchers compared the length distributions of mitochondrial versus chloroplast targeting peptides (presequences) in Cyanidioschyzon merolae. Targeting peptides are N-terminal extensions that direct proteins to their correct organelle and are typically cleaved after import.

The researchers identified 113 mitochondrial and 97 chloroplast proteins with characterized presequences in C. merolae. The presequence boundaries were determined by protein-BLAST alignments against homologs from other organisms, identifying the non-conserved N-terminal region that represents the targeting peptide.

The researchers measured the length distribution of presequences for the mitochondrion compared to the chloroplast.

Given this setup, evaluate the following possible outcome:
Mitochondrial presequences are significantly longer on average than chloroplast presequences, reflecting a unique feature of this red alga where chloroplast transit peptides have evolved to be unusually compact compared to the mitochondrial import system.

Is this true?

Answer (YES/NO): NO